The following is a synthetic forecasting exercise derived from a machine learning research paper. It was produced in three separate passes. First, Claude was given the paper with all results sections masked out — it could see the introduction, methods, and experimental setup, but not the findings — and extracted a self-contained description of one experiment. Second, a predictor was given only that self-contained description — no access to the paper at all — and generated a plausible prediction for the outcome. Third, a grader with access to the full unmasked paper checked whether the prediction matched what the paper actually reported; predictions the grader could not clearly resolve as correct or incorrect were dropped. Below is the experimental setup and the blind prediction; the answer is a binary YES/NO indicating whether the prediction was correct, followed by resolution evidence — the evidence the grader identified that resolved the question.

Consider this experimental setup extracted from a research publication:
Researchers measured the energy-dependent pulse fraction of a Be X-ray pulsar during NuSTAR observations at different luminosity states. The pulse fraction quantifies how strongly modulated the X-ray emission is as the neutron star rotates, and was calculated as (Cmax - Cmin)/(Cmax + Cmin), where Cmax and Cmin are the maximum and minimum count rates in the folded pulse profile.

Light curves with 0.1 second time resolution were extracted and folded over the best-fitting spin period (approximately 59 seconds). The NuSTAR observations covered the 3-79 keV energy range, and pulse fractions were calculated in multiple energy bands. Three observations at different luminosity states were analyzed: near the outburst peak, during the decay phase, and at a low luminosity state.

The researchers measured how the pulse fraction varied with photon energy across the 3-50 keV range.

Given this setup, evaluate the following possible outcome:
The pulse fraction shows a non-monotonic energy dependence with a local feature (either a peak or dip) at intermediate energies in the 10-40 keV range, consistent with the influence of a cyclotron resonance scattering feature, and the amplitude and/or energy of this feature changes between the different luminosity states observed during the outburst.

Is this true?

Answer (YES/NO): NO